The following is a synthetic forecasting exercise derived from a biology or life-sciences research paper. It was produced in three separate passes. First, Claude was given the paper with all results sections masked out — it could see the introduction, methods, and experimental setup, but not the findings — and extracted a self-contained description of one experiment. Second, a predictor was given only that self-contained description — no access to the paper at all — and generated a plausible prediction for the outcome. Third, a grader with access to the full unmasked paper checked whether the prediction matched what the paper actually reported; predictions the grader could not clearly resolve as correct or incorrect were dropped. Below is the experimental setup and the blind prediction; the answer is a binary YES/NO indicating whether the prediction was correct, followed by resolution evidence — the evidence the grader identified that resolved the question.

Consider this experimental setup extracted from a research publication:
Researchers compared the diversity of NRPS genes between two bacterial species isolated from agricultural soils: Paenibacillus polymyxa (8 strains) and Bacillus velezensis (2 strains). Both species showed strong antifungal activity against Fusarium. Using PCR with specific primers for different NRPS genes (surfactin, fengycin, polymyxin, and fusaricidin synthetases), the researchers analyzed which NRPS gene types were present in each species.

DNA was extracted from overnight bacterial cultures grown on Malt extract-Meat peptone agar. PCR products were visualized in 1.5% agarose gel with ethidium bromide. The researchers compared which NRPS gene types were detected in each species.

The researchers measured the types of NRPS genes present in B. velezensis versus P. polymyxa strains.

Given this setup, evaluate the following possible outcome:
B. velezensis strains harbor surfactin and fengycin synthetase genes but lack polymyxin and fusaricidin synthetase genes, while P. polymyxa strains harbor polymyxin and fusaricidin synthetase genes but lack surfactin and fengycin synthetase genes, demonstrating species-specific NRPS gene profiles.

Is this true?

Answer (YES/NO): NO